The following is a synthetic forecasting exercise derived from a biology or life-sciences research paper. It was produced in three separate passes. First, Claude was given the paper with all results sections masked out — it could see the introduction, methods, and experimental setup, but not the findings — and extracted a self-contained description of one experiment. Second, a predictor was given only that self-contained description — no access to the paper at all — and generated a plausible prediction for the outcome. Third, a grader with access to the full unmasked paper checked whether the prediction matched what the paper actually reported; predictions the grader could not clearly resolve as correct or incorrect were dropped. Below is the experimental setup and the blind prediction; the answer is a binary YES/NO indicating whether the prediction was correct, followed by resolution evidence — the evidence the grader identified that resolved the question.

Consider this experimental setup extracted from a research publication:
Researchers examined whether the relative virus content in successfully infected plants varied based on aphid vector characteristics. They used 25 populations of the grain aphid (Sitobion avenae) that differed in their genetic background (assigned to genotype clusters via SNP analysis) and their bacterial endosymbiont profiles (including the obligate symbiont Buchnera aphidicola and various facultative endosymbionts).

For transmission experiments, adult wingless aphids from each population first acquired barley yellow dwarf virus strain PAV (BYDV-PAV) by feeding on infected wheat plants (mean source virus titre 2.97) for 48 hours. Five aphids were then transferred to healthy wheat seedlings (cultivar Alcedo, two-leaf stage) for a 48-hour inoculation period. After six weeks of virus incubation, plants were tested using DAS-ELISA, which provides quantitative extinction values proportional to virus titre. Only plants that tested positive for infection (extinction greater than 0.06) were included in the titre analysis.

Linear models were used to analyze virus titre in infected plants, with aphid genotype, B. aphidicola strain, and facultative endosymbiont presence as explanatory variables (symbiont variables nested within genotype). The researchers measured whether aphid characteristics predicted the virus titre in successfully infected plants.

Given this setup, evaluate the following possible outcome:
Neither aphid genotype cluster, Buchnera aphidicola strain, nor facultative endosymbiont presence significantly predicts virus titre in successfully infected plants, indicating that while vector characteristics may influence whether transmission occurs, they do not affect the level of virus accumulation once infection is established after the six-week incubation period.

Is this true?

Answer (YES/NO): YES